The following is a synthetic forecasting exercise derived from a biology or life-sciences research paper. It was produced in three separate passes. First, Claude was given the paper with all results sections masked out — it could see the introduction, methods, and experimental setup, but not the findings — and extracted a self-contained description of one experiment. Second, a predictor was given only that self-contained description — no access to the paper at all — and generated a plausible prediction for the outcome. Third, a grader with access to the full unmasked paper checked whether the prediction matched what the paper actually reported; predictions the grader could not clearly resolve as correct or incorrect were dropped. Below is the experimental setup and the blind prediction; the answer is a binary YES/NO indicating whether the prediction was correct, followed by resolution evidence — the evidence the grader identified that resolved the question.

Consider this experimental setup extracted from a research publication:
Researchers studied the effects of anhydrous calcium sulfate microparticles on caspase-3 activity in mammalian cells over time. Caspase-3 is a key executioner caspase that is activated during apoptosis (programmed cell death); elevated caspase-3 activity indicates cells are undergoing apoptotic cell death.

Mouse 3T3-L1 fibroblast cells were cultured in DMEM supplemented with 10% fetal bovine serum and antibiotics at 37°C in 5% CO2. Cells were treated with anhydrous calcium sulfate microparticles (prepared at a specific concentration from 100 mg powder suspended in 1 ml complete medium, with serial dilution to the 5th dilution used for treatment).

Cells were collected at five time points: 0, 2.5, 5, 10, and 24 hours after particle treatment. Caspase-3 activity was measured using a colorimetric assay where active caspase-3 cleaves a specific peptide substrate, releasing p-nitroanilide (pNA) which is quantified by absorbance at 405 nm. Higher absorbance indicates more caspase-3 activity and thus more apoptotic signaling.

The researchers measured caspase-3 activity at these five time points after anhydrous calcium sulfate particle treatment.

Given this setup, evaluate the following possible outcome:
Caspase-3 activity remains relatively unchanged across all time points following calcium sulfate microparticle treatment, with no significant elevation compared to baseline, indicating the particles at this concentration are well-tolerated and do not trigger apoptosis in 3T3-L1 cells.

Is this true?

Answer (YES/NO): YES